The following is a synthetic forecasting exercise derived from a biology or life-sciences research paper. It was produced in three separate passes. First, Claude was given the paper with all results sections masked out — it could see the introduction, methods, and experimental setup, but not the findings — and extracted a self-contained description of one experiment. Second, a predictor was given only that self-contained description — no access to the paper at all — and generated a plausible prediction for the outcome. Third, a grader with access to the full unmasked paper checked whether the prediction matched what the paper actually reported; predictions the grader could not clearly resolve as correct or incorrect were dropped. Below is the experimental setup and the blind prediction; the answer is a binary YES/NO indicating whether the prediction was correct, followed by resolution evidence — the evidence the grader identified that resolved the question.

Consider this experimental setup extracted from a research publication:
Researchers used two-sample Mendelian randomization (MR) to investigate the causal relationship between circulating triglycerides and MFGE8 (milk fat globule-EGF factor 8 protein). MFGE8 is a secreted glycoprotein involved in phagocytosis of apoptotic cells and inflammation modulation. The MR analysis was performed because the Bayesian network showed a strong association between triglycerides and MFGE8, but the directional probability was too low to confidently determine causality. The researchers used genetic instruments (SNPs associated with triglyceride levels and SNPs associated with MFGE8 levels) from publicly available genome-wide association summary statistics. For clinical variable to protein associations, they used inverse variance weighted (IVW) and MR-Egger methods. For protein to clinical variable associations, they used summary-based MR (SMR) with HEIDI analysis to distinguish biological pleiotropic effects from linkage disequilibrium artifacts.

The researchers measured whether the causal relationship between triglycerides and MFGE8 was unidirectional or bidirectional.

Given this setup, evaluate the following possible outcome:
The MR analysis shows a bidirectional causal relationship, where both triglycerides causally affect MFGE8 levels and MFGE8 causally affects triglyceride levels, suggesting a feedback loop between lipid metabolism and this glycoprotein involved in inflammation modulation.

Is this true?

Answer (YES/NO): YES